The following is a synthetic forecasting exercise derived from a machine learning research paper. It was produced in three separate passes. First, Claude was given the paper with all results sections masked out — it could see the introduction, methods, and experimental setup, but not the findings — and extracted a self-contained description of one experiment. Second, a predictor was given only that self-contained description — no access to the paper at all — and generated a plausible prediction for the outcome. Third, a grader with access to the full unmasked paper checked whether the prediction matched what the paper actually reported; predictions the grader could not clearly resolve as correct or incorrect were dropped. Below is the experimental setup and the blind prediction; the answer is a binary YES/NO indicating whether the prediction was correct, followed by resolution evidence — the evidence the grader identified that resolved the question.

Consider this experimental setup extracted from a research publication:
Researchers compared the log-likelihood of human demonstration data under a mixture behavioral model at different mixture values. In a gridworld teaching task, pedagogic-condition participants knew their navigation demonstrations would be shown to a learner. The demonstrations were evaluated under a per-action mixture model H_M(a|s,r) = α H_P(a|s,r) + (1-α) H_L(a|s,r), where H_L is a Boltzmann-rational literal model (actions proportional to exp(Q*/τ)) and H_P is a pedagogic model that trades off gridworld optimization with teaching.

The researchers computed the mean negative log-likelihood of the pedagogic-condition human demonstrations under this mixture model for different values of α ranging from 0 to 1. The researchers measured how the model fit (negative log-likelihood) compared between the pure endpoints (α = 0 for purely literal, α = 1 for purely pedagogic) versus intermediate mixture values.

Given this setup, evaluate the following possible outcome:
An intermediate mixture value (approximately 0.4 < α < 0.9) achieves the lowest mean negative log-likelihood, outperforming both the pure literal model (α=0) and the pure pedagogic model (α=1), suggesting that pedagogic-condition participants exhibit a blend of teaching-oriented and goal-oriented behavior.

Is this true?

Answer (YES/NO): YES